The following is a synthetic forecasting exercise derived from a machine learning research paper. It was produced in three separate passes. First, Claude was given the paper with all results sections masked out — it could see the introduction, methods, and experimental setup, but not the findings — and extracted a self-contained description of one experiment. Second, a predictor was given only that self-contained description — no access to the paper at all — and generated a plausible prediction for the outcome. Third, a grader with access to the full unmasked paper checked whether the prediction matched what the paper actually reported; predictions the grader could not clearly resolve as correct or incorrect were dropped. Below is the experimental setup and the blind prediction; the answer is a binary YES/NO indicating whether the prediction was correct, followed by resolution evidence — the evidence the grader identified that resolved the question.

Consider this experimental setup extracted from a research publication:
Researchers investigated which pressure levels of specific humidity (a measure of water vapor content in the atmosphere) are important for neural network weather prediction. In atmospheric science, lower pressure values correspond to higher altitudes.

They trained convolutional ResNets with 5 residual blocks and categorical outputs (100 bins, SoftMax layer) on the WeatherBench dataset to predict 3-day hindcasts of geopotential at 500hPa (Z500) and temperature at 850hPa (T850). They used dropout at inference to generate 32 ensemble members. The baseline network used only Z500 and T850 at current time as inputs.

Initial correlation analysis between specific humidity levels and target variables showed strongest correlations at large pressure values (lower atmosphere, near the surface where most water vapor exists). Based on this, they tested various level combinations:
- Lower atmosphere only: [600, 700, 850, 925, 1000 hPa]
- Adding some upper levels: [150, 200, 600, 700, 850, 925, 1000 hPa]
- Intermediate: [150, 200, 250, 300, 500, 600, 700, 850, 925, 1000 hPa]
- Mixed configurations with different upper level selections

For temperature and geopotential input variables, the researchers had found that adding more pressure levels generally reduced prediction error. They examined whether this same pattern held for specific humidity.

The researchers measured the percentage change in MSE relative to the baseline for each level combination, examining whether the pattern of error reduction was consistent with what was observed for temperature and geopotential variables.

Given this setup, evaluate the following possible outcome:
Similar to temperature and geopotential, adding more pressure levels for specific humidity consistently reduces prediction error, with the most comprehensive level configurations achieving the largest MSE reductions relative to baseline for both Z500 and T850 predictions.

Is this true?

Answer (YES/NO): NO